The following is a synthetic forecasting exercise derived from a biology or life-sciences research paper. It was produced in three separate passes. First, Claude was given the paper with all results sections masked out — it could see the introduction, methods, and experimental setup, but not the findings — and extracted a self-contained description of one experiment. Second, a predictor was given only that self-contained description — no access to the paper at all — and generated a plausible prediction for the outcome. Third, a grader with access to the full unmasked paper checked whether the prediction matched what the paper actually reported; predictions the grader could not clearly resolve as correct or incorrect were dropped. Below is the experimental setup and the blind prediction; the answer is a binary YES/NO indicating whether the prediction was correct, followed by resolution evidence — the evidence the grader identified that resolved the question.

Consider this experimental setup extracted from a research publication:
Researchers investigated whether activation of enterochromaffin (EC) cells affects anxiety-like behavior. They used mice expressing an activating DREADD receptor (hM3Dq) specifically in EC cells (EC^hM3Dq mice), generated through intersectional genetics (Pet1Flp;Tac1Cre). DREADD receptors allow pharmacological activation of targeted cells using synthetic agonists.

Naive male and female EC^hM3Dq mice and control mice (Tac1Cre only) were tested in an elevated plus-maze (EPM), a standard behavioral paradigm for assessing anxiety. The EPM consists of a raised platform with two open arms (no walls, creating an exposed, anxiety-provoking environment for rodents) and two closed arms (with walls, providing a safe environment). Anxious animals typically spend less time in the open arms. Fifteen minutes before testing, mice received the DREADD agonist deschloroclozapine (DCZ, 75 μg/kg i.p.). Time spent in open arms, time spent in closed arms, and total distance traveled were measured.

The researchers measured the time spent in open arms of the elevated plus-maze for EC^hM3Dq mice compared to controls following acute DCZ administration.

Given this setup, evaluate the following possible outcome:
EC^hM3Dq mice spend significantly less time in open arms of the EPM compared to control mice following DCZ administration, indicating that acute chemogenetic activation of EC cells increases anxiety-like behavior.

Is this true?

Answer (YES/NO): YES